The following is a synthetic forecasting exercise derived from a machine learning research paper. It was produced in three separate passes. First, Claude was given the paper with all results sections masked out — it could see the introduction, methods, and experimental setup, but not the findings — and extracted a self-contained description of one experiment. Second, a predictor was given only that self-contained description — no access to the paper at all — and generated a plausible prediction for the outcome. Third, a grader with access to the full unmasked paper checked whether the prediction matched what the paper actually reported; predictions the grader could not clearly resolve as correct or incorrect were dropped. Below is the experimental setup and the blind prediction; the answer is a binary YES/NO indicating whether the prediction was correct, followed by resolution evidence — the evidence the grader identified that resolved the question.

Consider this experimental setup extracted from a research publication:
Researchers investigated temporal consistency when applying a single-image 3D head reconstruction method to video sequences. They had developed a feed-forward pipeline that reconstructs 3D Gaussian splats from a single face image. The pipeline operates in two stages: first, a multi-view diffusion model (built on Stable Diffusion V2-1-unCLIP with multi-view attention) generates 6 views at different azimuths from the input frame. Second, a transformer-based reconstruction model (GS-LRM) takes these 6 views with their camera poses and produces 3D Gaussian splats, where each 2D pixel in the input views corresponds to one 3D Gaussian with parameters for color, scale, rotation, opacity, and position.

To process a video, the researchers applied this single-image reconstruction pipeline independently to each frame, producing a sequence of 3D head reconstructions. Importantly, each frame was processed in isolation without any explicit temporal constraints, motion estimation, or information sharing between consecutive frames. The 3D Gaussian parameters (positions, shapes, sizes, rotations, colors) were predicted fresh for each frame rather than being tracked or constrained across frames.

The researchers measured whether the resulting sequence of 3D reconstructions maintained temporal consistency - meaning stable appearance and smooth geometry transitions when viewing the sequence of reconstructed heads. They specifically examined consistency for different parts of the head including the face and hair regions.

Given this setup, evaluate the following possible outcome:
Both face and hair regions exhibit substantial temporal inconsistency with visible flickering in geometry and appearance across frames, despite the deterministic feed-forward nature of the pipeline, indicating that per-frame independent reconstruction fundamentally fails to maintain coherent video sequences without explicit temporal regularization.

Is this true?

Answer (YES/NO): NO